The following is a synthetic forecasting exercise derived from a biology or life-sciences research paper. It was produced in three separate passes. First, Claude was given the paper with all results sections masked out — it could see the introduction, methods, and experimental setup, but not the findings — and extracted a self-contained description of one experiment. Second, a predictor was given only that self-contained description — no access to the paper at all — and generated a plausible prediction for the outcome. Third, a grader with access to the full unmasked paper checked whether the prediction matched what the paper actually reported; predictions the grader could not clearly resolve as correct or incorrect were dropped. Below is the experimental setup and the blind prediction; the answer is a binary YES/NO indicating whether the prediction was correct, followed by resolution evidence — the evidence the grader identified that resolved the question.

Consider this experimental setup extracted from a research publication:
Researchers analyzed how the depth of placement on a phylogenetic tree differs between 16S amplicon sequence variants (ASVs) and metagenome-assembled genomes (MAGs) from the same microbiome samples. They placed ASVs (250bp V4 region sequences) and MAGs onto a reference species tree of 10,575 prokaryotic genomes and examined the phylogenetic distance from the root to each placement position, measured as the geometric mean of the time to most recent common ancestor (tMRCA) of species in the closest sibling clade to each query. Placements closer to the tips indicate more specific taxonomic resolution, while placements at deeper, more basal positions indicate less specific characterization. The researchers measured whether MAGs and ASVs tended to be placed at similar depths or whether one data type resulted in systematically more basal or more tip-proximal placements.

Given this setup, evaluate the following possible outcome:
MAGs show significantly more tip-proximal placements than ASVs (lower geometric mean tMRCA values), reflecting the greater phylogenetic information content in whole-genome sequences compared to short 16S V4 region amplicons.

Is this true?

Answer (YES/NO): YES